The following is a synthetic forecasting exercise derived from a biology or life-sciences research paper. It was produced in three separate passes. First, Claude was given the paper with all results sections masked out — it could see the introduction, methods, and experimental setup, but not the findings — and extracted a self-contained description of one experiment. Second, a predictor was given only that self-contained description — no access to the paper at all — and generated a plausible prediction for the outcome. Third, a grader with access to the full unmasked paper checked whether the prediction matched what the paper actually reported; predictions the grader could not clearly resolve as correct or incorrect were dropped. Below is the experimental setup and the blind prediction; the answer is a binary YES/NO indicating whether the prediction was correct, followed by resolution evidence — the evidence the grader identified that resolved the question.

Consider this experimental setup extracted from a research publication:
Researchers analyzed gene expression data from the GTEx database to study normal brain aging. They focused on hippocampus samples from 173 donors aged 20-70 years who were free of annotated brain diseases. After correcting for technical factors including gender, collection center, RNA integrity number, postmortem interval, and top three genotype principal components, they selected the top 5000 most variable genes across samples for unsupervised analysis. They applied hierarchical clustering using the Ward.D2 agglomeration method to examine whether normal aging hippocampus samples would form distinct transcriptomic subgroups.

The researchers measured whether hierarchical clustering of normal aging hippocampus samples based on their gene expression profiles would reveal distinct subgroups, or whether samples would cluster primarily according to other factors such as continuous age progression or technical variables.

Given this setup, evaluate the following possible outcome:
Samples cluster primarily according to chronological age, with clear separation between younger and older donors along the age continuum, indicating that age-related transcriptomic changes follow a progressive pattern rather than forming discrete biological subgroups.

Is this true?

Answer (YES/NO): NO